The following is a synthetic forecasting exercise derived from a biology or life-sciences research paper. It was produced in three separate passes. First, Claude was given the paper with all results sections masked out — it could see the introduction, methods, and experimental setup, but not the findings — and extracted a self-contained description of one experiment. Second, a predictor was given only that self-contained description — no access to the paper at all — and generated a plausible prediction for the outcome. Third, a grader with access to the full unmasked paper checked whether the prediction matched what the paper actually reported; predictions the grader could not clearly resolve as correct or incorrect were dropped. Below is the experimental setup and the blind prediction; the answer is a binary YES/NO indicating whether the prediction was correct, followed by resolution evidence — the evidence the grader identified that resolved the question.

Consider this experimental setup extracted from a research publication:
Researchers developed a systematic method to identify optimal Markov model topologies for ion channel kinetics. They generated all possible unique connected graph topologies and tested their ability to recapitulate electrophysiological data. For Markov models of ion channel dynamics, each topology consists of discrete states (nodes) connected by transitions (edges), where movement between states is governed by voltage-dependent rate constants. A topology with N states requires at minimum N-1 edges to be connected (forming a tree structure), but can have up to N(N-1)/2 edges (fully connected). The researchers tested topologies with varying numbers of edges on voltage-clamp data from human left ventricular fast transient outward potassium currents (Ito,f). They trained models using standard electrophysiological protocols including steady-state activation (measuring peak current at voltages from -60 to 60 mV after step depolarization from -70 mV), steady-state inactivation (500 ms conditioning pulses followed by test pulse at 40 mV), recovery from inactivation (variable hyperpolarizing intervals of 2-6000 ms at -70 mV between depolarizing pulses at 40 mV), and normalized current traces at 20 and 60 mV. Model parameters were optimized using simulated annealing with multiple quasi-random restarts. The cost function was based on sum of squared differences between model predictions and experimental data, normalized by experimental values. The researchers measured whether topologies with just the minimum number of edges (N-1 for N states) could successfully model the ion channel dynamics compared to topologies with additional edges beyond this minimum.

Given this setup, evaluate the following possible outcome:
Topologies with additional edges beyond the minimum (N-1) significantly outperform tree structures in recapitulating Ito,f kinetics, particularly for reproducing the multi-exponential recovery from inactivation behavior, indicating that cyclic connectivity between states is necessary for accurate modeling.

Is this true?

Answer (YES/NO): NO